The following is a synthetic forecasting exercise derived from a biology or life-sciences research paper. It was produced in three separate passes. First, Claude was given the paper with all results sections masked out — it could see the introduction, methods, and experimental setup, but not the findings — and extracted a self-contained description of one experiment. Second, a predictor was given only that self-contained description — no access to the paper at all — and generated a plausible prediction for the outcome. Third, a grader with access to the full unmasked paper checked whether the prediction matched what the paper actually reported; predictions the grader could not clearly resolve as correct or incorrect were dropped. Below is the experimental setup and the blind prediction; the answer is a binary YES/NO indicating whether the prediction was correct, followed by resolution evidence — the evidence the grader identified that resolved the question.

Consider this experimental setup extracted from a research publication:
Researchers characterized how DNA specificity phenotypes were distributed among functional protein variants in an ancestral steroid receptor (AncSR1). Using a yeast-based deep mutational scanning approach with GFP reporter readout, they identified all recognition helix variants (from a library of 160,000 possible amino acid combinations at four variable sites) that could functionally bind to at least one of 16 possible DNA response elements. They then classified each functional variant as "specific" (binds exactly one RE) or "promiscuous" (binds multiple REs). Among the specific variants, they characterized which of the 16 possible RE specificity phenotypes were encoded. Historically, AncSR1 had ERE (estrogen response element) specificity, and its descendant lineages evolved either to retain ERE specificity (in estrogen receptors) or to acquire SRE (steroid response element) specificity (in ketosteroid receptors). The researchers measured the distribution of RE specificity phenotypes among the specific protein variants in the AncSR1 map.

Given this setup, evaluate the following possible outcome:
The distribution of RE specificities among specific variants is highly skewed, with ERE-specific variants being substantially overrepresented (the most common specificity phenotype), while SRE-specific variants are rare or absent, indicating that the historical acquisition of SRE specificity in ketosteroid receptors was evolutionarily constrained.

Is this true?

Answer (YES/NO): NO